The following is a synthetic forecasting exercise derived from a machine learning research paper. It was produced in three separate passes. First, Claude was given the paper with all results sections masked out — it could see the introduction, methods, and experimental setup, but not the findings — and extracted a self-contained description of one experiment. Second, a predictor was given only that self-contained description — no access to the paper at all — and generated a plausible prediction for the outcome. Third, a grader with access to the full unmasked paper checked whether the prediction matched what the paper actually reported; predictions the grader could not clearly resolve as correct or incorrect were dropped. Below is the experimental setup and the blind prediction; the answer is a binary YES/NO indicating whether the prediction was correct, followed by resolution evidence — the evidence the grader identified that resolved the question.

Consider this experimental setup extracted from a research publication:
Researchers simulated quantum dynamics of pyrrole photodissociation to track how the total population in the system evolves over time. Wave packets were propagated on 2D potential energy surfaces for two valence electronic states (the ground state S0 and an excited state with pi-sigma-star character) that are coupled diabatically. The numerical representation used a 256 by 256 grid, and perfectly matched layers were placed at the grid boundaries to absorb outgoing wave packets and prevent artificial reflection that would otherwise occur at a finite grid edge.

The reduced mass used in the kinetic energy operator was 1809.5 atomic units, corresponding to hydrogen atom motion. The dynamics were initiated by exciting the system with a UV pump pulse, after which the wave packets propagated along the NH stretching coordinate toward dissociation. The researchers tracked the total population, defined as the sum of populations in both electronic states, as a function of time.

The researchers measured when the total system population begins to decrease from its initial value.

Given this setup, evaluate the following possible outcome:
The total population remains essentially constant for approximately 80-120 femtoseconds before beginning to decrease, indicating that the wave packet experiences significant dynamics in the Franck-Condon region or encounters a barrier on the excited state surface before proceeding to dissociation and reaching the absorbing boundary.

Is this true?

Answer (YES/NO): NO